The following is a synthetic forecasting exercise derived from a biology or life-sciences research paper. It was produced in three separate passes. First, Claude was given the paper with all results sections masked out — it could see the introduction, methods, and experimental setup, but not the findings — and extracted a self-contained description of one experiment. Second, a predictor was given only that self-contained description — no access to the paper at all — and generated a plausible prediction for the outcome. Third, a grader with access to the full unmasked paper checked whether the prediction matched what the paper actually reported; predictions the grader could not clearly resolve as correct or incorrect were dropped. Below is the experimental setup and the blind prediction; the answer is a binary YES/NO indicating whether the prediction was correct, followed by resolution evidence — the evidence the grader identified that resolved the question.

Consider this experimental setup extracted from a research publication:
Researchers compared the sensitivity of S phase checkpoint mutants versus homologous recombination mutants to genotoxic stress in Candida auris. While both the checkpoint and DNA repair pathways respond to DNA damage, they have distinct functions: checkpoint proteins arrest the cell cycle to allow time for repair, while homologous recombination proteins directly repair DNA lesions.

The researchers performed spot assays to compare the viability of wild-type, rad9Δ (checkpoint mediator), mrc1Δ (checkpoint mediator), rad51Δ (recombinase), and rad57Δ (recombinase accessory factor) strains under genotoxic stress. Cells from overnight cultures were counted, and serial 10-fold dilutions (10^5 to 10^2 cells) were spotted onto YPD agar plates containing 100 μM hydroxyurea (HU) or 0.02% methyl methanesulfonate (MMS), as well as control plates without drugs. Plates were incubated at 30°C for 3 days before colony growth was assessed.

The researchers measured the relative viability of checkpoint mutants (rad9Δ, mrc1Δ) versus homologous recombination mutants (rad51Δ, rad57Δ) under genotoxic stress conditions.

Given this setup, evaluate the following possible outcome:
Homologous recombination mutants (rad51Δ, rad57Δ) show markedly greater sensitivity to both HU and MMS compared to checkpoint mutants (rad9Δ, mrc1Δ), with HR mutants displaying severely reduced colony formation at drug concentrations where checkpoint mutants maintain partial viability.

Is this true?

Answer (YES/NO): YES